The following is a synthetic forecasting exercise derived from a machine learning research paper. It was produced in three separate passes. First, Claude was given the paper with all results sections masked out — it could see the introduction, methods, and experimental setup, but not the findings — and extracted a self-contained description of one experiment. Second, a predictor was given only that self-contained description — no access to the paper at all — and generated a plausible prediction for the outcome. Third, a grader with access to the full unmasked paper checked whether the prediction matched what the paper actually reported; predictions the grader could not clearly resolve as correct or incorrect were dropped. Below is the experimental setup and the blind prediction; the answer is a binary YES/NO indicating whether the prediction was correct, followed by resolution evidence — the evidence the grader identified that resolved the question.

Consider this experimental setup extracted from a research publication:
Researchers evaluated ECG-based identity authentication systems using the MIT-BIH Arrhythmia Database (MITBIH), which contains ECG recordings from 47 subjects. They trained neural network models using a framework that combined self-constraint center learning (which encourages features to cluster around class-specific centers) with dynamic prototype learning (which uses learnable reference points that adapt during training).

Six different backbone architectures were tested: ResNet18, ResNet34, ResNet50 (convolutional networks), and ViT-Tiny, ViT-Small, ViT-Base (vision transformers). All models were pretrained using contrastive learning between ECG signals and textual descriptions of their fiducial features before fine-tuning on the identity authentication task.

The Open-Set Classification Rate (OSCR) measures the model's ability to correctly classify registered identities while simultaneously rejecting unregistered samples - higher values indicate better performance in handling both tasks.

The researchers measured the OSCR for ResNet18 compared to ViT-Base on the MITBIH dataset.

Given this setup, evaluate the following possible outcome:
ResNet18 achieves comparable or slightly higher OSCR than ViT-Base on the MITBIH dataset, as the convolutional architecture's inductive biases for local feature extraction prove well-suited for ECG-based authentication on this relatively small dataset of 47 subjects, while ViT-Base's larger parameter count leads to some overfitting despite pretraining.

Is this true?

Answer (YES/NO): NO